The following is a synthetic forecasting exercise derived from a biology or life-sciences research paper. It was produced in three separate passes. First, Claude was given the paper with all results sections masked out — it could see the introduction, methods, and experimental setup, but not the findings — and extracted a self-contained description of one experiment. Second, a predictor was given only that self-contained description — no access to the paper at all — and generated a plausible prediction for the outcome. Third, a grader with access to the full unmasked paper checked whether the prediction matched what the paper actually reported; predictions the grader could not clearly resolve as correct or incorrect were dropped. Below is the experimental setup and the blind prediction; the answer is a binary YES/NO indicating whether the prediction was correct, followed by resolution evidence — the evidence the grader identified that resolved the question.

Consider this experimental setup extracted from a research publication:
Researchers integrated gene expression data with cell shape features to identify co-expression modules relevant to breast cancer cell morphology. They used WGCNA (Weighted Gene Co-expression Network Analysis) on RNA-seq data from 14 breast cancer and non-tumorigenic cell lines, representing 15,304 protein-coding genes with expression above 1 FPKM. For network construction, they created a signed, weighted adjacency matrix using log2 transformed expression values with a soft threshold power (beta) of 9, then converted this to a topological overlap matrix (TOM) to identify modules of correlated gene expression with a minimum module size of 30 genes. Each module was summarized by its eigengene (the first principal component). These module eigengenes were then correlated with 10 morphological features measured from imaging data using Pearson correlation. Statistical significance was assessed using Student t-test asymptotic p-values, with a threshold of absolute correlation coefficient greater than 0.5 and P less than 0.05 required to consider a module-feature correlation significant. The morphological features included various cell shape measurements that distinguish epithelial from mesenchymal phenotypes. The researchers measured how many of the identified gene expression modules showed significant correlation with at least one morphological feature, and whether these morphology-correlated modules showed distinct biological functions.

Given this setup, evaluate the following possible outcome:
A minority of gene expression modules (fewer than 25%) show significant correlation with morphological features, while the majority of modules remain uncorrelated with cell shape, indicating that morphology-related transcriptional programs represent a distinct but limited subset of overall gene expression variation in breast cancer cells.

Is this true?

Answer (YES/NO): NO